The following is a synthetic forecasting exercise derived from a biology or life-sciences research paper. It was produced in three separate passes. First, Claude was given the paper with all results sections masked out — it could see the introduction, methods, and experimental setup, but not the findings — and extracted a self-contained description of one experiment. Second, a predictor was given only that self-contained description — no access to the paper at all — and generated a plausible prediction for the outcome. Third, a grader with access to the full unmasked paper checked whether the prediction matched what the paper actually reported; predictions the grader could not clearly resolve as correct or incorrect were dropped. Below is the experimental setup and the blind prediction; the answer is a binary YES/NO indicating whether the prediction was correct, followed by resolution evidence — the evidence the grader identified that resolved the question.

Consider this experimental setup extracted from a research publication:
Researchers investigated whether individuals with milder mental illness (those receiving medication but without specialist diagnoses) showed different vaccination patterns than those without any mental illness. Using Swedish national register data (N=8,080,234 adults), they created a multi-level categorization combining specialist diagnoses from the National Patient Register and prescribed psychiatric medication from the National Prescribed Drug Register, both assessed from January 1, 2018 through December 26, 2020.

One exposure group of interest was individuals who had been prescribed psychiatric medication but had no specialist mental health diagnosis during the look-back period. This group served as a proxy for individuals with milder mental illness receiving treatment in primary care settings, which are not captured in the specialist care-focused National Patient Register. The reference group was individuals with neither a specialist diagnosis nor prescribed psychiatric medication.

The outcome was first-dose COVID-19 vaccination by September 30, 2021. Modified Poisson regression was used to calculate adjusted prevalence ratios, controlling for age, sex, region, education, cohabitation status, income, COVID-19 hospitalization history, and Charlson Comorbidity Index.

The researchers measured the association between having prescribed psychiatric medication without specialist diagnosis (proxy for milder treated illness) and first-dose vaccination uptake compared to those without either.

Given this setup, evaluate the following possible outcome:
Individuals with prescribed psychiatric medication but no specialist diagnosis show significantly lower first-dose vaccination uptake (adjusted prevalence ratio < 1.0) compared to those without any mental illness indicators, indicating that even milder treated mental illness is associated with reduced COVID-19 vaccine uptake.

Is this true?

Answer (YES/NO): NO